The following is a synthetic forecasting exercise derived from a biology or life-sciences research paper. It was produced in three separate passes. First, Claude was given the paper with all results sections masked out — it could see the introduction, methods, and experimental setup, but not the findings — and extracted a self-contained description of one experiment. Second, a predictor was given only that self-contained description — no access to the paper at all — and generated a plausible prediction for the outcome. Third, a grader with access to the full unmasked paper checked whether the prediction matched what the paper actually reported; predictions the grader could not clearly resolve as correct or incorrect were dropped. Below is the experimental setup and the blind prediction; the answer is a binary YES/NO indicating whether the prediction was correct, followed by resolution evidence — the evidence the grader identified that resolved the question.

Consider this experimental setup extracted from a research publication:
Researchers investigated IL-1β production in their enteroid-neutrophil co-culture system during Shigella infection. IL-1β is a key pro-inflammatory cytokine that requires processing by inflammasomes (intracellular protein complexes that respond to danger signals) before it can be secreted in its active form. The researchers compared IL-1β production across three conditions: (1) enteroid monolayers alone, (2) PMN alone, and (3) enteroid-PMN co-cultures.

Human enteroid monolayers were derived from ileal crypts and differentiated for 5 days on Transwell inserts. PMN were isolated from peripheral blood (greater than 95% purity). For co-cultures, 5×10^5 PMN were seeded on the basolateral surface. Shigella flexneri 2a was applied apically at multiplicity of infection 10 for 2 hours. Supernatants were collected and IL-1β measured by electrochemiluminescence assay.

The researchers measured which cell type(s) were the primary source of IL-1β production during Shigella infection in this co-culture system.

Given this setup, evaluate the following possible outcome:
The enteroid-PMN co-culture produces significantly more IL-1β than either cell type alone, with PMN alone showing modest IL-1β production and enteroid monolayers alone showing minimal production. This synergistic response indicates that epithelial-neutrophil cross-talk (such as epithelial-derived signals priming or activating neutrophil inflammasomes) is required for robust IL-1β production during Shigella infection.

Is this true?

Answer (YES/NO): NO